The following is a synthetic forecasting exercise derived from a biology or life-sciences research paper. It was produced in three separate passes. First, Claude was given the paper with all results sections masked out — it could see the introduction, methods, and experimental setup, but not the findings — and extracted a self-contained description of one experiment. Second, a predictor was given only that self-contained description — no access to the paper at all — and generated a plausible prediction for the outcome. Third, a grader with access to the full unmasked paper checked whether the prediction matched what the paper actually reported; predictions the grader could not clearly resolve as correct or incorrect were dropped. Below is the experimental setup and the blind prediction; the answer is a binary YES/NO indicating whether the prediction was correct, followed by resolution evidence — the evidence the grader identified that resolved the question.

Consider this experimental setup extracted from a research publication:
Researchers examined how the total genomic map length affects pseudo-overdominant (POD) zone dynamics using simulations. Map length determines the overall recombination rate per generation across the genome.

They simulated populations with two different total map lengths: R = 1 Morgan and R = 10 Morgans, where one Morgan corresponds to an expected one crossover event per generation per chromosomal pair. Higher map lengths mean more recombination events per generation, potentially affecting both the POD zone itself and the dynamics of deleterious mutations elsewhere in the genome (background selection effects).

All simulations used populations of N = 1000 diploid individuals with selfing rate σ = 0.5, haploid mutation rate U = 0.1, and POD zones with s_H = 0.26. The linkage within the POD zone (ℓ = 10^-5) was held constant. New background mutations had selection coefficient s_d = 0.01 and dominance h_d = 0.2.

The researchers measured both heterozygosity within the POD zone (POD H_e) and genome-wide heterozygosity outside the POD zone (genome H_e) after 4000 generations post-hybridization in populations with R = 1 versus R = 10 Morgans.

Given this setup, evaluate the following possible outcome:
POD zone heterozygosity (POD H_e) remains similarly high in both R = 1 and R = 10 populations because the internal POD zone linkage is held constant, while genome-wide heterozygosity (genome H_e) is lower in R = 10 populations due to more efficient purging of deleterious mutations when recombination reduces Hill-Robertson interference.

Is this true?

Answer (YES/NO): NO